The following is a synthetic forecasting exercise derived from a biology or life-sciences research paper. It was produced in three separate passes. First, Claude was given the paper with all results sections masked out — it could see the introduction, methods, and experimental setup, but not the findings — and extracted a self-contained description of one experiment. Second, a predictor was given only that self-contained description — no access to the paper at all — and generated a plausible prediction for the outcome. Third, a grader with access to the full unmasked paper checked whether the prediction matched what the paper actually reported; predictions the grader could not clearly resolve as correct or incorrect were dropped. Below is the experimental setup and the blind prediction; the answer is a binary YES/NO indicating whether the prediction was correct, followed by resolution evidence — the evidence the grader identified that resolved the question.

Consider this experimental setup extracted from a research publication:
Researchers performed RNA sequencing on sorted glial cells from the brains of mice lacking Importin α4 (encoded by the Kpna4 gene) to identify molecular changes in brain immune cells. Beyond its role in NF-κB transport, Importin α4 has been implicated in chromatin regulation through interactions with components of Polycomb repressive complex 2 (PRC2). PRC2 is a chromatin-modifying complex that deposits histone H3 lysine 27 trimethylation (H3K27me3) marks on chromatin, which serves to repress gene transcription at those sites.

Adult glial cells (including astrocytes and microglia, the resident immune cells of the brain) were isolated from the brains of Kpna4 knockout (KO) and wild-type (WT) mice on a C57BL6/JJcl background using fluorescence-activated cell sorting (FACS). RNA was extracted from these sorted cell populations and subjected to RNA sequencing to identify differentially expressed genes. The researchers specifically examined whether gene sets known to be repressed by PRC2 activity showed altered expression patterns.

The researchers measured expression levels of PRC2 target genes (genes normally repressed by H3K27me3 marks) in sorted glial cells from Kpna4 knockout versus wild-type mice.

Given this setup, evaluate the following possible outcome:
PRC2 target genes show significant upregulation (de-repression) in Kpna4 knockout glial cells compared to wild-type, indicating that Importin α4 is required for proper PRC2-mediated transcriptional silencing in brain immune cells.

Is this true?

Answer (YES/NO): NO